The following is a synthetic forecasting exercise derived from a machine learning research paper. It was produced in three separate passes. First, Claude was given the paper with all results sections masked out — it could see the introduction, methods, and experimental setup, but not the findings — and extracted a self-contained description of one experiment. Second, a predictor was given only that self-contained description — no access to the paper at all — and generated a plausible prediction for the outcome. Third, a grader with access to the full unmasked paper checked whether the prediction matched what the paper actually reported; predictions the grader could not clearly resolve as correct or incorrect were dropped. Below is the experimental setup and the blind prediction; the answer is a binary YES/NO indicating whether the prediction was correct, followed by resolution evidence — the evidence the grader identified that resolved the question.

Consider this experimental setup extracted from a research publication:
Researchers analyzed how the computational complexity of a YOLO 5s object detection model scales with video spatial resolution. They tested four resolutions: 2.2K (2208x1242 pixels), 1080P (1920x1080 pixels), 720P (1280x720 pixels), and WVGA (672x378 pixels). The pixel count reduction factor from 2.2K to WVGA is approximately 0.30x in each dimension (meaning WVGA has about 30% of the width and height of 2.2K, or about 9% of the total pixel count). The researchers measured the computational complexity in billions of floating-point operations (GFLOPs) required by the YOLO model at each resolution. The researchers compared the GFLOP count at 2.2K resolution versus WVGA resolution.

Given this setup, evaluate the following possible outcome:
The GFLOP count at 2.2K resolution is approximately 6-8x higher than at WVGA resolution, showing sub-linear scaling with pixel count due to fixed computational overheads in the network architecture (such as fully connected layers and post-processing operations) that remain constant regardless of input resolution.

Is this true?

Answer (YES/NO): NO